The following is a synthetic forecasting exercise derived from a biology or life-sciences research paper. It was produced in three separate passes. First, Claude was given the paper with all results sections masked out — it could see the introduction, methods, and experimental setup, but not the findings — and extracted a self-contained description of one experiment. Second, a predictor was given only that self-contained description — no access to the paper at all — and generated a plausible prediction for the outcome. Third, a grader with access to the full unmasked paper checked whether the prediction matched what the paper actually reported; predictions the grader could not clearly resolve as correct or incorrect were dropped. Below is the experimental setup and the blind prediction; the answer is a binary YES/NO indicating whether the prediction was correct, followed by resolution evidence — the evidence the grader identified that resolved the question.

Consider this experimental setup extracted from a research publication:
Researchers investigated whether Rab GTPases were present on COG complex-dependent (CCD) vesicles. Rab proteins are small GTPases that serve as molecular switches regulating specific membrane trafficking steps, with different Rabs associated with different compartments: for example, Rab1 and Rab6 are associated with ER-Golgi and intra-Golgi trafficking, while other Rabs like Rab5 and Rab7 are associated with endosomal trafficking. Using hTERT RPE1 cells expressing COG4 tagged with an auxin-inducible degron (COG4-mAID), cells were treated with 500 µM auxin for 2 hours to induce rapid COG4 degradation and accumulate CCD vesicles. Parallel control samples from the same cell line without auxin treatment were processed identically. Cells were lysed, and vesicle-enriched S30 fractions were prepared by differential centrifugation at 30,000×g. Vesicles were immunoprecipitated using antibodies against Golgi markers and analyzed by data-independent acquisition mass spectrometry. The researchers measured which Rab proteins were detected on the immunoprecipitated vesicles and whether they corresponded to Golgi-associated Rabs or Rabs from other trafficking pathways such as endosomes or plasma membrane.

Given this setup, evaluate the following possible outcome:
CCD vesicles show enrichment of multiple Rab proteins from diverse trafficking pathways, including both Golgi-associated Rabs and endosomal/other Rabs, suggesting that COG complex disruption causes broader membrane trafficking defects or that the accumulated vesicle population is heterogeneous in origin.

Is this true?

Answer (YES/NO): NO